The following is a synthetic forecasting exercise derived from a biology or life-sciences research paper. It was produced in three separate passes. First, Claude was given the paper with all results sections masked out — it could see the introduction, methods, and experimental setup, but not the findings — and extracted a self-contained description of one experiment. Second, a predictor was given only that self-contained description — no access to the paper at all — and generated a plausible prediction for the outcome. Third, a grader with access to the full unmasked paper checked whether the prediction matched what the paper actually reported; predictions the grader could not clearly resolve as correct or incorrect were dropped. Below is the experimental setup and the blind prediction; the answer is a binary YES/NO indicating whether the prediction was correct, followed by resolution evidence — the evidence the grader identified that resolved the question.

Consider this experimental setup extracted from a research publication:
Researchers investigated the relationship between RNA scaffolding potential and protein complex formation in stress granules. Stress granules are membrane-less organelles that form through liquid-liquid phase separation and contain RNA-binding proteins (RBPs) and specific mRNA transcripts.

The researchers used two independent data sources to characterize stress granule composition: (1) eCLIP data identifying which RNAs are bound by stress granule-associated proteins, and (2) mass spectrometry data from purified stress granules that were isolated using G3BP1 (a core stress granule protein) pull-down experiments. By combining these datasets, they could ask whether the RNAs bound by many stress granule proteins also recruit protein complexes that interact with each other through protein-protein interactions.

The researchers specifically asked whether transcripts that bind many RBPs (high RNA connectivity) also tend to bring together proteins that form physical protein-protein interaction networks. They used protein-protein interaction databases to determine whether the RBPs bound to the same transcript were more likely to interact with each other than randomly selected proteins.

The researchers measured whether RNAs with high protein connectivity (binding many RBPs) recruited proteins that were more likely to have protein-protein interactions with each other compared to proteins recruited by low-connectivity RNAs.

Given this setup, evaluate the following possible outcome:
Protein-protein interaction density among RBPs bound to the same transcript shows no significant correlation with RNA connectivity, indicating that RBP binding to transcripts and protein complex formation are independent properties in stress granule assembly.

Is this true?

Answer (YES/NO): YES